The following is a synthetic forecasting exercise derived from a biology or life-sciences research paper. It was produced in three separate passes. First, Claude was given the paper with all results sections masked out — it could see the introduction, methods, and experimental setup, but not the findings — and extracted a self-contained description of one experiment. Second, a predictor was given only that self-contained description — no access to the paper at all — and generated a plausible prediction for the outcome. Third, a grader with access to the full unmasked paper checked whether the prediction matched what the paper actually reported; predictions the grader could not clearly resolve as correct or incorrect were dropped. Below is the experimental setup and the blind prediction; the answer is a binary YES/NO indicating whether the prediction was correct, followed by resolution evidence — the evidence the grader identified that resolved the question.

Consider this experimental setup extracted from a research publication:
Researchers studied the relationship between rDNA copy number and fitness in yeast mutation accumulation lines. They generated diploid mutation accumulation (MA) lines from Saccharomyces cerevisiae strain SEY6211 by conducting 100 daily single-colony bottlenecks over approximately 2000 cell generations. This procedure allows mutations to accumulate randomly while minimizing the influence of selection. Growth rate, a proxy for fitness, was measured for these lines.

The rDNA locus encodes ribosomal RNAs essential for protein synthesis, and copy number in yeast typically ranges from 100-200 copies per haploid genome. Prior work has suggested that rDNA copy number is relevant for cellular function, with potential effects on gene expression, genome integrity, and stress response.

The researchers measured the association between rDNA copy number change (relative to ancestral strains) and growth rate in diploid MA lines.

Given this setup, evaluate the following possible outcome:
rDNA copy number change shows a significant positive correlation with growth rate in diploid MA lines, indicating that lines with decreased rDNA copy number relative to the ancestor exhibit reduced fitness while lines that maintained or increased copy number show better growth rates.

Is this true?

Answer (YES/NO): NO